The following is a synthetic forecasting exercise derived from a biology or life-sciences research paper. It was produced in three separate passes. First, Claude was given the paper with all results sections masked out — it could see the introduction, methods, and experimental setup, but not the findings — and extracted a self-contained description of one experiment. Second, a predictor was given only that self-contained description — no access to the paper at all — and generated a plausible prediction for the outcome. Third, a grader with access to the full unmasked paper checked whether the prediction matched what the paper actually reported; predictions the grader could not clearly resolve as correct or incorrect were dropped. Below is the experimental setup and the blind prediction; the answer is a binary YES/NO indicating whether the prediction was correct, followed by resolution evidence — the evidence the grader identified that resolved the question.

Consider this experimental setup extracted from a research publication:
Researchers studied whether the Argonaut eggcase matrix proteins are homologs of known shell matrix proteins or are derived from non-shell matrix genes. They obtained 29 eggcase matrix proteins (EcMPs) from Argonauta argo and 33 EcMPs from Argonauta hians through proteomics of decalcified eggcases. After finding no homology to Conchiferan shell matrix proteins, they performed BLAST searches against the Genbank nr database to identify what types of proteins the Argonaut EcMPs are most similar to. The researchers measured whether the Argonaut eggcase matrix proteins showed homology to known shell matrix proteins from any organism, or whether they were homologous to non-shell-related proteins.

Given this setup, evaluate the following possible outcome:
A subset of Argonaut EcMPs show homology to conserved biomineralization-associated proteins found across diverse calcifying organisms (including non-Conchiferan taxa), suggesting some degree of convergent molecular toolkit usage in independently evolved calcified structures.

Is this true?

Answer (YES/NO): YES